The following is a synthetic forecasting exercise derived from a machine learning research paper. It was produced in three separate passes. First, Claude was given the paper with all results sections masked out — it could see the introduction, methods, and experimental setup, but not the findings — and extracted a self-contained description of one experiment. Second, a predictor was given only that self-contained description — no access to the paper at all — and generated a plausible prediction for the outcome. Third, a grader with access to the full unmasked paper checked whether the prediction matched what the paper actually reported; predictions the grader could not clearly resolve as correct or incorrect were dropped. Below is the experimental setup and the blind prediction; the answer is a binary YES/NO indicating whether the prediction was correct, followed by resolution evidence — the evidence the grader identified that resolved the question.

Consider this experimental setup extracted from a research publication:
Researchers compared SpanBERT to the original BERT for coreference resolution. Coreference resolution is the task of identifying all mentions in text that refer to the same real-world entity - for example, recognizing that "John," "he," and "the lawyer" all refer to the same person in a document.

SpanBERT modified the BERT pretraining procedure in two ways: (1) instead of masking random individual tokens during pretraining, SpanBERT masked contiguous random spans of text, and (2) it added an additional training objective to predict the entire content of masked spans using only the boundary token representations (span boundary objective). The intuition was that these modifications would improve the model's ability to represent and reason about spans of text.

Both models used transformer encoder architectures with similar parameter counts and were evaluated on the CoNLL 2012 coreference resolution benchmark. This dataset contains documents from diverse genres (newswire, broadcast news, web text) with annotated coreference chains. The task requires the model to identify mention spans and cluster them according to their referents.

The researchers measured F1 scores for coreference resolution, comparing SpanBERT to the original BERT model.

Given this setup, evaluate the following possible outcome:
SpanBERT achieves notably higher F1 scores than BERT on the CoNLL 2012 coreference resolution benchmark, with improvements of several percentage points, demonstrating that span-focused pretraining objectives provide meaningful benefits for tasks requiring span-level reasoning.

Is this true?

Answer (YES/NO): NO